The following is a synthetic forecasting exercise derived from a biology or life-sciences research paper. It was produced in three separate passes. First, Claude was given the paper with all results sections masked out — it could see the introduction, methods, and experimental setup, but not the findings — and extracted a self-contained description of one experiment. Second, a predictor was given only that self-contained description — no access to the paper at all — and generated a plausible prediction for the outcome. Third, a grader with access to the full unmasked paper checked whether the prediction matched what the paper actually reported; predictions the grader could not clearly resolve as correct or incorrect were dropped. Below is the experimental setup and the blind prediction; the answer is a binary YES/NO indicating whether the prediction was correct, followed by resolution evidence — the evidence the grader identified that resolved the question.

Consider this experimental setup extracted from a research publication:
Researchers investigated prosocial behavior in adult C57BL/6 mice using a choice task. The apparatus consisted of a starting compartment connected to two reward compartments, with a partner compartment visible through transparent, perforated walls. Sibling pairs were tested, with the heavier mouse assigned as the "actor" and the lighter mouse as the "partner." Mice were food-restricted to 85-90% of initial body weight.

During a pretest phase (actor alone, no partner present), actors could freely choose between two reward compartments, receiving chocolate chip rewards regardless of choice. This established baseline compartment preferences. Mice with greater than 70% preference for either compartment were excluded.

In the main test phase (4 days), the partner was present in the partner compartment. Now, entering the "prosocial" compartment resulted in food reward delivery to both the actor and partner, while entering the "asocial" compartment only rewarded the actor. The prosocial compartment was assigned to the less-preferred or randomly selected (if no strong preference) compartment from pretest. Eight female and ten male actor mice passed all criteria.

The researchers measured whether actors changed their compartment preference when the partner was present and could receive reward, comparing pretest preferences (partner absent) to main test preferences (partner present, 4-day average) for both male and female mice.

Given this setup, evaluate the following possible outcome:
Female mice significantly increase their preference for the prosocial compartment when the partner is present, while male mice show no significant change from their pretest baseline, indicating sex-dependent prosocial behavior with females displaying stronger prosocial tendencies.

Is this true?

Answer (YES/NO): YES